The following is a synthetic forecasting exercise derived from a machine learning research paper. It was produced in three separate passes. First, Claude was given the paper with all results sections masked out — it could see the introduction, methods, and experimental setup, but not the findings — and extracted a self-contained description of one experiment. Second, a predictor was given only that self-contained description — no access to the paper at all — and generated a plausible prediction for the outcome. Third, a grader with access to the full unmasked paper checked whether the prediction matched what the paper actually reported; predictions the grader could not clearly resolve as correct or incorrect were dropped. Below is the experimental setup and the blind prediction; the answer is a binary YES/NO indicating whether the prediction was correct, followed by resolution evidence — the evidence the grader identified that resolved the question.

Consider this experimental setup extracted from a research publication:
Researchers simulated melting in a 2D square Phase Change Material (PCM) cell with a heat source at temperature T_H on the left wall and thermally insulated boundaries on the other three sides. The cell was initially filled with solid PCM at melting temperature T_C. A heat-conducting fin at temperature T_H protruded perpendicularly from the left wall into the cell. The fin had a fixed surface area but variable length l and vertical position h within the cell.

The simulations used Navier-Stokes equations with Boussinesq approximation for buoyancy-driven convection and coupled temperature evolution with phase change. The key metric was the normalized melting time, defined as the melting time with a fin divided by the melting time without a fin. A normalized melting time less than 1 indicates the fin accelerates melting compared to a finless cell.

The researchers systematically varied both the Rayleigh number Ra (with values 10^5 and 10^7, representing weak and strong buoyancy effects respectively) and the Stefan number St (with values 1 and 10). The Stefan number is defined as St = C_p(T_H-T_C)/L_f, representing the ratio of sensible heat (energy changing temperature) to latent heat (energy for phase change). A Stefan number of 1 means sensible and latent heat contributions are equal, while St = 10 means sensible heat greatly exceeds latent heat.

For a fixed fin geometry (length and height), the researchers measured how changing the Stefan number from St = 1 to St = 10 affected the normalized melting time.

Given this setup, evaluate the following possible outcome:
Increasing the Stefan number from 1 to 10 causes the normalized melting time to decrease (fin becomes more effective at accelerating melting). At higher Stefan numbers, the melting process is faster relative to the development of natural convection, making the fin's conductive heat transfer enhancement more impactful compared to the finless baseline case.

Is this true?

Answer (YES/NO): NO